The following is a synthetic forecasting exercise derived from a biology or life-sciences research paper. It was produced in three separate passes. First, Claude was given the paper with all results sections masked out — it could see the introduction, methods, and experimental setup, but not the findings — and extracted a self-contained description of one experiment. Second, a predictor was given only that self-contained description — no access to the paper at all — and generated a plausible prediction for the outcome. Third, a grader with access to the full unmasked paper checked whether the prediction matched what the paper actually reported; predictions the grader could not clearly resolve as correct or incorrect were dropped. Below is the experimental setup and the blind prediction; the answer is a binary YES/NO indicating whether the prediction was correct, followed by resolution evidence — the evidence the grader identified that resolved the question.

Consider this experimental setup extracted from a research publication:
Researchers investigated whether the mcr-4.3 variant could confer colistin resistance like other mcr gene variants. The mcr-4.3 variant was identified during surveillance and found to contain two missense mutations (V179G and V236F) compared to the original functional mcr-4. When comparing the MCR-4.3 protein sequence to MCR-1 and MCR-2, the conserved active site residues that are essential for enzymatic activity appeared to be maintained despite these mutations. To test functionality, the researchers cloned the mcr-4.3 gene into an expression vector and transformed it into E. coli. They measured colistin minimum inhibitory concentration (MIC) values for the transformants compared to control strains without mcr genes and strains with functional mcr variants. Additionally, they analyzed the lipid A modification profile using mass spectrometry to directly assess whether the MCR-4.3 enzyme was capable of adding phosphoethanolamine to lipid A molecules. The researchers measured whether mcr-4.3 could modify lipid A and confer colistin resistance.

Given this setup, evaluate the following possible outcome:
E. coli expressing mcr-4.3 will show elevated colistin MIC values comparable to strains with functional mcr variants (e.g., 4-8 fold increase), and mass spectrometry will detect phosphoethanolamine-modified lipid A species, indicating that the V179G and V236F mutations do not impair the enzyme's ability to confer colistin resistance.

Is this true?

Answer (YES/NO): NO